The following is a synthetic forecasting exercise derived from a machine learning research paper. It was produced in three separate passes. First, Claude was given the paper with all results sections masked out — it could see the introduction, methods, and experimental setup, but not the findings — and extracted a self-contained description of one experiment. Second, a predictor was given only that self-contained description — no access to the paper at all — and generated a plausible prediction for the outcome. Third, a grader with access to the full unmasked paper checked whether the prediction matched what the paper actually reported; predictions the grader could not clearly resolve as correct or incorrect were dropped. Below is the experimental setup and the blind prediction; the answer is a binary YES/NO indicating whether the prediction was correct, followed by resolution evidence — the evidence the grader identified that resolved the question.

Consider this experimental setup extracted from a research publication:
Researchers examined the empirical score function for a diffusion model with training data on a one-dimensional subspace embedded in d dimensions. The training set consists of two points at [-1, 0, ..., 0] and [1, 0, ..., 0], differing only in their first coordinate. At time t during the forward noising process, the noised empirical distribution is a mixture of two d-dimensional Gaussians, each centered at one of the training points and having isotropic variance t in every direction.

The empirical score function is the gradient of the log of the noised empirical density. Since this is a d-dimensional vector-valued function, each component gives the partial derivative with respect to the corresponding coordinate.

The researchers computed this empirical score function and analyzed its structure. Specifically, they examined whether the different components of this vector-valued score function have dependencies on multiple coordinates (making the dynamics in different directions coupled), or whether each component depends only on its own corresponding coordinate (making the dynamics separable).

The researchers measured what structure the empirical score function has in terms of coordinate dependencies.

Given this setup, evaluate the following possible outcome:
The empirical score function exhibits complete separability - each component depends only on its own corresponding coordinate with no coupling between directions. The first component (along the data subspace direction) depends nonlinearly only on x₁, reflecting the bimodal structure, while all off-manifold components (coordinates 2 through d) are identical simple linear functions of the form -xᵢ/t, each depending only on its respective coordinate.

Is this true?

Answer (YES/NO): YES